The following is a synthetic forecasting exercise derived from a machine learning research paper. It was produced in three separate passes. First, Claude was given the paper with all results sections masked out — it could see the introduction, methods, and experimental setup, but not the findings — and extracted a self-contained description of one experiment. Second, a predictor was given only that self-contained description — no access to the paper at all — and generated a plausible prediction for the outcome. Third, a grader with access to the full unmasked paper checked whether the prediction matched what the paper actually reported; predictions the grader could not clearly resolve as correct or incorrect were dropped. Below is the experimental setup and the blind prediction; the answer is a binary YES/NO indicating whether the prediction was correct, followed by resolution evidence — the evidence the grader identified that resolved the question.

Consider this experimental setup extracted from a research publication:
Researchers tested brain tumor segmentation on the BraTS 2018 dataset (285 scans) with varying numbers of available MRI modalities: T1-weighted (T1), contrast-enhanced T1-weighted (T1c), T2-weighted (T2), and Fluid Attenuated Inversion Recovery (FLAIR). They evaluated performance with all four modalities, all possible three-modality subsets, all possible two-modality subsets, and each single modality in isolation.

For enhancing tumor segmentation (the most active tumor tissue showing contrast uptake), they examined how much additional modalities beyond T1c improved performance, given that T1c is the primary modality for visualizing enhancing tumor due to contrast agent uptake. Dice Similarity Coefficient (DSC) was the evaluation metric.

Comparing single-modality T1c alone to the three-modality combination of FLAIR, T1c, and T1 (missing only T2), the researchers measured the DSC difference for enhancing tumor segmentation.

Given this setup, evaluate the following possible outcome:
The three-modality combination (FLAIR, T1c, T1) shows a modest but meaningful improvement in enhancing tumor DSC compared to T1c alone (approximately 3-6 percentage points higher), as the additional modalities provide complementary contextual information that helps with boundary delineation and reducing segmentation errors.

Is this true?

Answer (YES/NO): NO